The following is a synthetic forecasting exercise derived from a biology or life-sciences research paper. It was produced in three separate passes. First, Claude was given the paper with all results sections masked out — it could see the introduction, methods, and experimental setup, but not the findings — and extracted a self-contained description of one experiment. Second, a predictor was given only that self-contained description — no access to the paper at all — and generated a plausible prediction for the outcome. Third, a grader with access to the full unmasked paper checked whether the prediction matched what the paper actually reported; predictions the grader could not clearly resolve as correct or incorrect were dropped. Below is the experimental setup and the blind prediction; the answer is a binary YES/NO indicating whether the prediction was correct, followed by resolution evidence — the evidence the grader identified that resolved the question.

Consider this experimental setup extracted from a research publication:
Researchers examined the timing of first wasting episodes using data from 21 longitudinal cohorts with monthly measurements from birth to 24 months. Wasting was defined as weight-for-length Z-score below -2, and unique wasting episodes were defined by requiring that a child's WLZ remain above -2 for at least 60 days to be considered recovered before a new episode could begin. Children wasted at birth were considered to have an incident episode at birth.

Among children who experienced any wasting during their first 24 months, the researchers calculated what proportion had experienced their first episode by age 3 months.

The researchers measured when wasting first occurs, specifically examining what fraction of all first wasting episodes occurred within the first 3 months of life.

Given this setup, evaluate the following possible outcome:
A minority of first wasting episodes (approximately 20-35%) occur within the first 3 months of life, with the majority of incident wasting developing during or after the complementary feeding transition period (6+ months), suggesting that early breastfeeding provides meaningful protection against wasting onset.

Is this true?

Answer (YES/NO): NO